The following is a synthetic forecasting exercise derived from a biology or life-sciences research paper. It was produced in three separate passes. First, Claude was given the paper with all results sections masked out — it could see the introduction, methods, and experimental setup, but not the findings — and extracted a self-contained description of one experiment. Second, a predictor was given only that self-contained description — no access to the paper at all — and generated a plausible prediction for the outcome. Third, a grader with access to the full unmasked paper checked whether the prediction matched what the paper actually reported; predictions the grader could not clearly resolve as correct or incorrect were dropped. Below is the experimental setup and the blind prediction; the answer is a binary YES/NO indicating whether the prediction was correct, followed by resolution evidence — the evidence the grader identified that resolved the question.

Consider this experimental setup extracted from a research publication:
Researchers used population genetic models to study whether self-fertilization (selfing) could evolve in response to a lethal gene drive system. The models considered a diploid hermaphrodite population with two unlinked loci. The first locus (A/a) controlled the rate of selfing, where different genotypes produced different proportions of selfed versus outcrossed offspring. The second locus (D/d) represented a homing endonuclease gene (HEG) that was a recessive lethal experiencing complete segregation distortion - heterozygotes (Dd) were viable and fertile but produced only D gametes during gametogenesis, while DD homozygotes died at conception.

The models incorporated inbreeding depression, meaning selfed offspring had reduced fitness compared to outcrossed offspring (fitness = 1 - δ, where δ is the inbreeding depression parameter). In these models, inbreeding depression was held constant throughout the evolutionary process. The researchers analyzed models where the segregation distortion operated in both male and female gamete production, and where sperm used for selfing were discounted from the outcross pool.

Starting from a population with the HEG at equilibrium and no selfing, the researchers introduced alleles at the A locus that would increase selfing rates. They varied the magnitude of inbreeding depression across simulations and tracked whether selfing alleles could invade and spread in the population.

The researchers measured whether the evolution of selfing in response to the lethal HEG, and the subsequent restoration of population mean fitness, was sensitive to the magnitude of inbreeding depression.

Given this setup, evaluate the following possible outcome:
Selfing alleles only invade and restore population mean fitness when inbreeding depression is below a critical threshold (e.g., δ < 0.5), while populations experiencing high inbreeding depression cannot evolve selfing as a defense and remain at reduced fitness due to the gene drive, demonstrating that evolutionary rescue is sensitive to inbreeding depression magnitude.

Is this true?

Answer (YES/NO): NO